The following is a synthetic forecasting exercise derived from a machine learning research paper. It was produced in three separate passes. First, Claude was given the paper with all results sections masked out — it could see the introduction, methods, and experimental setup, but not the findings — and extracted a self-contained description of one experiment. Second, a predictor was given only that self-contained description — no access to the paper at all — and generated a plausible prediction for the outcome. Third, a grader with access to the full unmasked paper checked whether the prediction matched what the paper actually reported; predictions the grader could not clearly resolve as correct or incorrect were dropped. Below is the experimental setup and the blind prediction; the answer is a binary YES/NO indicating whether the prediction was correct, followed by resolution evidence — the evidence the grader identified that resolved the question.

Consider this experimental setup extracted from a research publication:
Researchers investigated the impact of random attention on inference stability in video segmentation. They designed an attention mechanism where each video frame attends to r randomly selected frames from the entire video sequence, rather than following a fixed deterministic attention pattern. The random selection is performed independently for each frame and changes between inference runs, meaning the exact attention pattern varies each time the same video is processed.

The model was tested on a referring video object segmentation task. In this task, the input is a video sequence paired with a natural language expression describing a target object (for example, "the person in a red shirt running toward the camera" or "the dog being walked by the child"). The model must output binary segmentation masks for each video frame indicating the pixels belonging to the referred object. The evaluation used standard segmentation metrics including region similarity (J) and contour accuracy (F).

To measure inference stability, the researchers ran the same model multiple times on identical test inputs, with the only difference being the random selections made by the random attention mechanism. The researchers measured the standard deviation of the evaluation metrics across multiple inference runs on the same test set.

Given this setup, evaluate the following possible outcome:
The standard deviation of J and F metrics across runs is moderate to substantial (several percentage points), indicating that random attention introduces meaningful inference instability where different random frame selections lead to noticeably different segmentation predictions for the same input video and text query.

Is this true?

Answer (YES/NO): NO